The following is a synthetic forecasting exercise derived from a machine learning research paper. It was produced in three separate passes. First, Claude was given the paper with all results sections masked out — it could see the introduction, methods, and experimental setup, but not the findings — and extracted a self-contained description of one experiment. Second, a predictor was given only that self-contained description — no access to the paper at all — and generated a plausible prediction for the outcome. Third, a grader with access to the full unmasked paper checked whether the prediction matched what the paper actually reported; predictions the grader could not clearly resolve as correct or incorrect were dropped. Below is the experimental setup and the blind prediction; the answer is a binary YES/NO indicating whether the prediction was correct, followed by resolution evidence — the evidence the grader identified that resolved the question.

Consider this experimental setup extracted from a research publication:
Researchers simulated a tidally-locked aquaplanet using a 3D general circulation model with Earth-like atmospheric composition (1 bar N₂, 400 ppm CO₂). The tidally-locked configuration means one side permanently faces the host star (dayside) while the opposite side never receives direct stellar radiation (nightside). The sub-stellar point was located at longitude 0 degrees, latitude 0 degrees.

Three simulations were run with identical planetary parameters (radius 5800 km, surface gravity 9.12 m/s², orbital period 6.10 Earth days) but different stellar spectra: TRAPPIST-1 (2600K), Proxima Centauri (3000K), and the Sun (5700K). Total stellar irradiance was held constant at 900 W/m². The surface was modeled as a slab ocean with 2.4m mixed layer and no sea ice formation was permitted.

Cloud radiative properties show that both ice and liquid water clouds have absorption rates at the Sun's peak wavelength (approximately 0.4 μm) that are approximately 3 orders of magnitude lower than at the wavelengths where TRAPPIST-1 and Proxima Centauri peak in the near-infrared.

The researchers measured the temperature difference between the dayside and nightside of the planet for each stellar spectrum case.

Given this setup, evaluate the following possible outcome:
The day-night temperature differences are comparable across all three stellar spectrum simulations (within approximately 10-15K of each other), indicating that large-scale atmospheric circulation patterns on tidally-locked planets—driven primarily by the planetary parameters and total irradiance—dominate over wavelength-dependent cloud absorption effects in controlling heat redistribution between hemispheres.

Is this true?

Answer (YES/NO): NO